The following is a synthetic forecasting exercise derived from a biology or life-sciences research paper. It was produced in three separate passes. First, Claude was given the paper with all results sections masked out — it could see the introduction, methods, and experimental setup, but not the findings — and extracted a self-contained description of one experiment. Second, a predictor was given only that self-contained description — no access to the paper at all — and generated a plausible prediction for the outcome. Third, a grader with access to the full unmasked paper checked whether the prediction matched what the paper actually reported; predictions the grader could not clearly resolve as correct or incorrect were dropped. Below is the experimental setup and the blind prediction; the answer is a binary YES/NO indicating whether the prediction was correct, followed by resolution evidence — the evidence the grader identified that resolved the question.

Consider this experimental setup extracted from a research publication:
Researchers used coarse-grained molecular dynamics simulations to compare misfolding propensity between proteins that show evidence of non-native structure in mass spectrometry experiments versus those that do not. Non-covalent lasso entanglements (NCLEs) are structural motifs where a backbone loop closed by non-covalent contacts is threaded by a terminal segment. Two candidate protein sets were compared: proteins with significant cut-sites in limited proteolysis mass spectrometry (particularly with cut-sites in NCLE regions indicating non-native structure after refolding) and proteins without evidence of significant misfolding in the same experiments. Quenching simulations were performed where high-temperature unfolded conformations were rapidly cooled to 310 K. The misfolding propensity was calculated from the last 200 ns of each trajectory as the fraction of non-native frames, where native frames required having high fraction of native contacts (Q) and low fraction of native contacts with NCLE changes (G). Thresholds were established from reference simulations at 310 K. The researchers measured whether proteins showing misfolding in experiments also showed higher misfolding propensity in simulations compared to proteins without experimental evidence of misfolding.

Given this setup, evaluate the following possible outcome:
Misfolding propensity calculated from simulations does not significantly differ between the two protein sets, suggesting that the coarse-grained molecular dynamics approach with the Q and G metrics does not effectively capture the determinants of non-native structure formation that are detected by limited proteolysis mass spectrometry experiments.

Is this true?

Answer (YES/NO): NO